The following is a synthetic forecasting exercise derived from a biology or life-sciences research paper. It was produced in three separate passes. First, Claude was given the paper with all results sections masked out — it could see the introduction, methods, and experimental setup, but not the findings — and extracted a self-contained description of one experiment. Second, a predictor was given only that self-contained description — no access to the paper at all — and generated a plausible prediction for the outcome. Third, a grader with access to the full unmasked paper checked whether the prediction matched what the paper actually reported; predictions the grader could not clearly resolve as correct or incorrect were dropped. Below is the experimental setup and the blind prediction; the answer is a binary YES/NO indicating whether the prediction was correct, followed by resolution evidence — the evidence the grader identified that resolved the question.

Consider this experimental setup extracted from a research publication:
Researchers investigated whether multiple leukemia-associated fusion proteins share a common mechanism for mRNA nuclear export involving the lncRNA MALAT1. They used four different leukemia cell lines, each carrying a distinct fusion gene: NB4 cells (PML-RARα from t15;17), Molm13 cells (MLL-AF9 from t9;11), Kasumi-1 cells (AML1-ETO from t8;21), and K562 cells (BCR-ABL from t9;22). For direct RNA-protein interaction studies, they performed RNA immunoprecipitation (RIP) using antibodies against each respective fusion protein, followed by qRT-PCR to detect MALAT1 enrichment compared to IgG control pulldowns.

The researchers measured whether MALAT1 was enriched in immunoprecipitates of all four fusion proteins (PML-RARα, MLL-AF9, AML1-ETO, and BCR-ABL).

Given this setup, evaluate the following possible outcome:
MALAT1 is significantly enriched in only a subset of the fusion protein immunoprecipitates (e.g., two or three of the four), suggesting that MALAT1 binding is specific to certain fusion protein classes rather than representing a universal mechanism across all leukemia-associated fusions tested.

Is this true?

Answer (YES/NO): NO